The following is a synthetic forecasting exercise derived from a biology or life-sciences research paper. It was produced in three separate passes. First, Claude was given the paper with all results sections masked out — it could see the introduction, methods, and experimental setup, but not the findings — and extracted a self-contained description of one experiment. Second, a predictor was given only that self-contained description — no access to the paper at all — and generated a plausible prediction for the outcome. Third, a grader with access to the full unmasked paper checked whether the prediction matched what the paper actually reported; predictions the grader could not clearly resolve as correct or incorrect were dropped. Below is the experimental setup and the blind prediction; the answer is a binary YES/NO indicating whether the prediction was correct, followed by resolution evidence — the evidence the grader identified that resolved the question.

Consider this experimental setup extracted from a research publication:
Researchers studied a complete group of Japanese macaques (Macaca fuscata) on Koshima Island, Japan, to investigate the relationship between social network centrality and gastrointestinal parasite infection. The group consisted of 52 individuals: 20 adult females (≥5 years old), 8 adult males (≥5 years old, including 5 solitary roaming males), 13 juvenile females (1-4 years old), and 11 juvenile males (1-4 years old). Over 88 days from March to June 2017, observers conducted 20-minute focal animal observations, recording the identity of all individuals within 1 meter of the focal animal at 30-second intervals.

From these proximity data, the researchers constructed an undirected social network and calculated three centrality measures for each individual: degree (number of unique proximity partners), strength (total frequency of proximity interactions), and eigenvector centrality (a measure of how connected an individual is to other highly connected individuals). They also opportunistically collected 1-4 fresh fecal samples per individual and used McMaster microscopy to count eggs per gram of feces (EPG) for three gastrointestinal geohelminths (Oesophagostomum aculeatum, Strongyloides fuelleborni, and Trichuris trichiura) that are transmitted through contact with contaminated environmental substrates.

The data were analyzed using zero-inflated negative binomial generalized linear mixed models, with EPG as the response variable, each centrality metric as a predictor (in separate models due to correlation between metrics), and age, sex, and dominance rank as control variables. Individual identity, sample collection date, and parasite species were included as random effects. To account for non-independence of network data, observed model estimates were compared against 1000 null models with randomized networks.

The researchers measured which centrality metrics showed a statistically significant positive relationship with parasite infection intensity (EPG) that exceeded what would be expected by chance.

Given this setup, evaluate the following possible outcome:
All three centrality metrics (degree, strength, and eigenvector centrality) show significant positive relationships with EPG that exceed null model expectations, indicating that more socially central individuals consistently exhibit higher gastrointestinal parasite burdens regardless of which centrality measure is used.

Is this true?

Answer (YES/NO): NO